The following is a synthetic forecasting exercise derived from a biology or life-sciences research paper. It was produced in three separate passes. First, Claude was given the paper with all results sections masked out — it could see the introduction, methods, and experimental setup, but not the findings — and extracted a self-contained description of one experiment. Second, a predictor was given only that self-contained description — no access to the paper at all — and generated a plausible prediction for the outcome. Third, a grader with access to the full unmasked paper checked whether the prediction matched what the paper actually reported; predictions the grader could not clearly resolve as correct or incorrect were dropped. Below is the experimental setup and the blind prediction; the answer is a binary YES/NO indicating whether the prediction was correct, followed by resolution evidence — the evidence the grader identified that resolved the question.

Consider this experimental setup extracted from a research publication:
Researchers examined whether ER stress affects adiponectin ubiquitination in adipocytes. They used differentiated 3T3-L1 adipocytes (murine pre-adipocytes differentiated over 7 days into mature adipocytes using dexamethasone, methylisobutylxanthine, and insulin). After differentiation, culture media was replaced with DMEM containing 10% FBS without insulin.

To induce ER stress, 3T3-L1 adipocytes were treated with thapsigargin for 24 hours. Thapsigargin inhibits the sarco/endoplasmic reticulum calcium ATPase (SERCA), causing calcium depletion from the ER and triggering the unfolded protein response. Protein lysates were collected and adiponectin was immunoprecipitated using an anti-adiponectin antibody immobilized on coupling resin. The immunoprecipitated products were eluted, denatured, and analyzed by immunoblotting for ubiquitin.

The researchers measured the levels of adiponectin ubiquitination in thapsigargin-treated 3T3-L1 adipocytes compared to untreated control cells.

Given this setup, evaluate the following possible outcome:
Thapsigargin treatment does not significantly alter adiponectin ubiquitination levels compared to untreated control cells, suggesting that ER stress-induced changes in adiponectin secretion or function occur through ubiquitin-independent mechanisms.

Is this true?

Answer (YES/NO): NO